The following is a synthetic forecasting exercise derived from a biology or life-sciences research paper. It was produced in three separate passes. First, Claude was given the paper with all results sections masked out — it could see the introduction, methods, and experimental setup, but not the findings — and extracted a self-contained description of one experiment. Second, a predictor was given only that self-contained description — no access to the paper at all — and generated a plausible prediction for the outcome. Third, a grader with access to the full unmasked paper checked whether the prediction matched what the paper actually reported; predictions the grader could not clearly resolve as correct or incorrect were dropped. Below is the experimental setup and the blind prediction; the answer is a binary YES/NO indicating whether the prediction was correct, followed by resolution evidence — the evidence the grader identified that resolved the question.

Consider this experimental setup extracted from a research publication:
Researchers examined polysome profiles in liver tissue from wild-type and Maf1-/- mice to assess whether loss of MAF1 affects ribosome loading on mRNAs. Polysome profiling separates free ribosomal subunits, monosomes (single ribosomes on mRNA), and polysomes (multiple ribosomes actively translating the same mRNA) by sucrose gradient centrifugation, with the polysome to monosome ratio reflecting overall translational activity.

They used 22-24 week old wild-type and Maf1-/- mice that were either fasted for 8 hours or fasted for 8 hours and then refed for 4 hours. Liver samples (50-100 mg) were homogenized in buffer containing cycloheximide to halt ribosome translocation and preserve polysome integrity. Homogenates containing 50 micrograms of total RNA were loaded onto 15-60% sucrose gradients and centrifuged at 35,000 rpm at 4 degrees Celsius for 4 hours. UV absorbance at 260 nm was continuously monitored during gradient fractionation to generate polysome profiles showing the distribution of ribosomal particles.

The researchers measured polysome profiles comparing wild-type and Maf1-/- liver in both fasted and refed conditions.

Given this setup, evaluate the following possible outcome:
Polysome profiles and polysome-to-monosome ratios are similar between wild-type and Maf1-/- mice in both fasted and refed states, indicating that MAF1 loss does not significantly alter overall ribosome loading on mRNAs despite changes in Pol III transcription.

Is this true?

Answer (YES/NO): NO